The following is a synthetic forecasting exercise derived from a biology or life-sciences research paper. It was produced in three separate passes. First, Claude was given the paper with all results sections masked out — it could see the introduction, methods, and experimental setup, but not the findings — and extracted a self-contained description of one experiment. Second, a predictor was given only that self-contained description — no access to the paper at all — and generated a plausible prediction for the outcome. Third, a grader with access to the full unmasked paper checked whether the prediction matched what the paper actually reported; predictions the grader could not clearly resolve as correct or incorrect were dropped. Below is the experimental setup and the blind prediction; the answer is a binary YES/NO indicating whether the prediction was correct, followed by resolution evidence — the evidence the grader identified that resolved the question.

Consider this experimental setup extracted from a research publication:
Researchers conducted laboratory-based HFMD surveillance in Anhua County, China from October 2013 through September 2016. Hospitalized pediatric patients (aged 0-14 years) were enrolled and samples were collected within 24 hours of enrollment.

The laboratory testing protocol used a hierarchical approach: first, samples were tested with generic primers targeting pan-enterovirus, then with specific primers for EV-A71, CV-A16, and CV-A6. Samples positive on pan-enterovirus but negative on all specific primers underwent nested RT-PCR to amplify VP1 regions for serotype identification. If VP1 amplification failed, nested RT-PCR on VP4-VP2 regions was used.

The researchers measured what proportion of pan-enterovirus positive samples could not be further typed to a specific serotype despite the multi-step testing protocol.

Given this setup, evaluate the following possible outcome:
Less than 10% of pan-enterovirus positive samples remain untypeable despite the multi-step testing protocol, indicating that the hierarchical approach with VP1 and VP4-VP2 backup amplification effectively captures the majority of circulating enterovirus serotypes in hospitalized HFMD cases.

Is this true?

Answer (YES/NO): YES